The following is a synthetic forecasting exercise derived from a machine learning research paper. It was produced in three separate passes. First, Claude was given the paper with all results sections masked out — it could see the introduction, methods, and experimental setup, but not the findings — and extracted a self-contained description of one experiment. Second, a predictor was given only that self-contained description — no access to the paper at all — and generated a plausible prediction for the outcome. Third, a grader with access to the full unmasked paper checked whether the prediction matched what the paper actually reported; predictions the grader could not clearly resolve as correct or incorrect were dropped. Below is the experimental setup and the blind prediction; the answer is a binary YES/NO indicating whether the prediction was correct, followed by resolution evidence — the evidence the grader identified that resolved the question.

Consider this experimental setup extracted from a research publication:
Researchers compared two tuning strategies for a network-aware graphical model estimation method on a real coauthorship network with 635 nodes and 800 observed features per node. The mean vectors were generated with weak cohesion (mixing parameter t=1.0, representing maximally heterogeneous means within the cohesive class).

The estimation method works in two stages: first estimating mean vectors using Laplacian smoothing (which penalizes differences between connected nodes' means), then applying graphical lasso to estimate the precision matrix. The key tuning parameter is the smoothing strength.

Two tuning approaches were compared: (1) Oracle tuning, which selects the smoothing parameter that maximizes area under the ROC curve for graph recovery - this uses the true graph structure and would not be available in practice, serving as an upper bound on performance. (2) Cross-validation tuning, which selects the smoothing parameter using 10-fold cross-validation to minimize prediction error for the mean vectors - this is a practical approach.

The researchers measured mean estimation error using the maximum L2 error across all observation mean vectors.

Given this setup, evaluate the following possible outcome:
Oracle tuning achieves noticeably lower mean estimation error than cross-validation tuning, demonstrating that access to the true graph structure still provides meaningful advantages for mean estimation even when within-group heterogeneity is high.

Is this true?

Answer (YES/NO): NO